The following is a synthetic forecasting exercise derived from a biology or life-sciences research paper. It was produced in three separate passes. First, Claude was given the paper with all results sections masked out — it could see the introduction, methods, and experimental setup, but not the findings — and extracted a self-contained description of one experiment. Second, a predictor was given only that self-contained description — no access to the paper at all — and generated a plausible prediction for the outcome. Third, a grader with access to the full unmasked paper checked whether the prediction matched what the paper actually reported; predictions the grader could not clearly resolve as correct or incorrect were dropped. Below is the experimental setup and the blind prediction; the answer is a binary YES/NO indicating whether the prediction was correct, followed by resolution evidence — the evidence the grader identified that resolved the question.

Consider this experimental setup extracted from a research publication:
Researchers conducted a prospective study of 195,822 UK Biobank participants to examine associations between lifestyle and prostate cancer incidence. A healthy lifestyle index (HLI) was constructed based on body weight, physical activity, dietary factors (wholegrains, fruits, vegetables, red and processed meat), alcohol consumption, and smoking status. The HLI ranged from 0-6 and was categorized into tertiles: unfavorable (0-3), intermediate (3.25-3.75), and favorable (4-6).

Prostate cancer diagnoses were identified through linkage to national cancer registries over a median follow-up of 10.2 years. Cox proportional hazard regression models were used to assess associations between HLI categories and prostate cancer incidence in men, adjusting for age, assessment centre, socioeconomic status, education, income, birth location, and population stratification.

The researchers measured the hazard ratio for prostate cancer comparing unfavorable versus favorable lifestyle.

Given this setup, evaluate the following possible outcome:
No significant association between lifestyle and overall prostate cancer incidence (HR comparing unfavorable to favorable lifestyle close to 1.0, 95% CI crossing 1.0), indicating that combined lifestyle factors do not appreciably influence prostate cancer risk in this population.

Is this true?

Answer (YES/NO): NO